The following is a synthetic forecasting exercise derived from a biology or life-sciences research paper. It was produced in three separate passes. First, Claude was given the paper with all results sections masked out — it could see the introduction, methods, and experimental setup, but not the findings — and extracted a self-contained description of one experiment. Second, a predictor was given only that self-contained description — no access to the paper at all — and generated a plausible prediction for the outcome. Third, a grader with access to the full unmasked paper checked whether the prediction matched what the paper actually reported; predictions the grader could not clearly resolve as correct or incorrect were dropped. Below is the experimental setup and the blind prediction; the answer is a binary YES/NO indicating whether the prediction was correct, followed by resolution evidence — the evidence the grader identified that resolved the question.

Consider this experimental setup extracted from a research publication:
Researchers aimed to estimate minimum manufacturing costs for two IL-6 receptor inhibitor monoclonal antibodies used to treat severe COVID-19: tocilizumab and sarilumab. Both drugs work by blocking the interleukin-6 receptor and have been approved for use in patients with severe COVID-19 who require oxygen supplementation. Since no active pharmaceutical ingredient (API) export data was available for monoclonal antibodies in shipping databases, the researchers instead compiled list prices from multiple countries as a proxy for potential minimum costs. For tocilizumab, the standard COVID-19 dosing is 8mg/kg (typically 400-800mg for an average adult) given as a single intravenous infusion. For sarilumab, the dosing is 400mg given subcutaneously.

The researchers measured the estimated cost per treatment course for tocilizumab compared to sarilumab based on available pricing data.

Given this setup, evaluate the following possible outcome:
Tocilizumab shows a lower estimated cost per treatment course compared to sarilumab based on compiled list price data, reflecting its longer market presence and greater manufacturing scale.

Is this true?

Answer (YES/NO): YES